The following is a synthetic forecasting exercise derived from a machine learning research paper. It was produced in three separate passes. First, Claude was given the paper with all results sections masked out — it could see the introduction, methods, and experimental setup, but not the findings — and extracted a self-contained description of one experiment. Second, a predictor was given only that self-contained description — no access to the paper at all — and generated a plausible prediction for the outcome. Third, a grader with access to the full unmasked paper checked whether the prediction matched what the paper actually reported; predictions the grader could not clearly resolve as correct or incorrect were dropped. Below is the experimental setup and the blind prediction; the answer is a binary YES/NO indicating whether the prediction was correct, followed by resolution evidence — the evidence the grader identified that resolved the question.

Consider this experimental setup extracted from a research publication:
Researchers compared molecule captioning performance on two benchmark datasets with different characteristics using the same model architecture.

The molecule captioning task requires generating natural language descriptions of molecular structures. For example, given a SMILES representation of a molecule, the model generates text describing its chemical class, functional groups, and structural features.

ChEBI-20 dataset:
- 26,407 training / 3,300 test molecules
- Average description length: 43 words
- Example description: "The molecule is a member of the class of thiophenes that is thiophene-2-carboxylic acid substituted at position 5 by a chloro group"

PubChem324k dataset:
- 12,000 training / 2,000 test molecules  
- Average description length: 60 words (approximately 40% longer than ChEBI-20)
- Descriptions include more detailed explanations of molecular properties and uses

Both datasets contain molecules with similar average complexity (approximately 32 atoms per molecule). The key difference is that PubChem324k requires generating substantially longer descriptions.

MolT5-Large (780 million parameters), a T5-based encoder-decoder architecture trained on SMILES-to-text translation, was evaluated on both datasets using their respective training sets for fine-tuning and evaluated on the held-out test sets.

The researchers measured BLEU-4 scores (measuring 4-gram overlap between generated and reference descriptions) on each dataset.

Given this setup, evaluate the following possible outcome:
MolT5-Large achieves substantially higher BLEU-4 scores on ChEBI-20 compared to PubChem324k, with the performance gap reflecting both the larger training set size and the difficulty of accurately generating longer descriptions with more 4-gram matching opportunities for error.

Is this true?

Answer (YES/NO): YES